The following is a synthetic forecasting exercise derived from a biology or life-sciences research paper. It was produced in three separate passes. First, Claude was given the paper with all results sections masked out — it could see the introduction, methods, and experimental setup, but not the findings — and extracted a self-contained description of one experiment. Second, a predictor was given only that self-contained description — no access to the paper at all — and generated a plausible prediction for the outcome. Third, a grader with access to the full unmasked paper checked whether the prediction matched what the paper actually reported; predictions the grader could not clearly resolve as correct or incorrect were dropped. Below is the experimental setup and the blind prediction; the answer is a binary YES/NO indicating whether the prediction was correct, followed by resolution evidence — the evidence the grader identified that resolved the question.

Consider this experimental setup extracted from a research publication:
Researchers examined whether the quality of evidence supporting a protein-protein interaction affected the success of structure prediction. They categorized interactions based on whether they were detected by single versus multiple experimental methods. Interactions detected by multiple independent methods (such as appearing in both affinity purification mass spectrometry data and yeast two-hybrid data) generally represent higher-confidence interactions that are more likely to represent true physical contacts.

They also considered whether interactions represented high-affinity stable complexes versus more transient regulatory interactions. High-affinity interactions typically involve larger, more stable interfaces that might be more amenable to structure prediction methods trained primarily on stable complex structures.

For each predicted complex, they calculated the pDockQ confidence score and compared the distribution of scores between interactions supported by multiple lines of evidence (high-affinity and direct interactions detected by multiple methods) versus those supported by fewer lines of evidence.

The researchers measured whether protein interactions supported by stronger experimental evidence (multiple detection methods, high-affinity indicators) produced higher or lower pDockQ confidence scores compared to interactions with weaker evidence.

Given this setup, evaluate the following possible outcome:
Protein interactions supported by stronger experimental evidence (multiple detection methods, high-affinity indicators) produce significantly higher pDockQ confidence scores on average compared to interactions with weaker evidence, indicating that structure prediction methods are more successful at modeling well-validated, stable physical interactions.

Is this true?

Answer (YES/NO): YES